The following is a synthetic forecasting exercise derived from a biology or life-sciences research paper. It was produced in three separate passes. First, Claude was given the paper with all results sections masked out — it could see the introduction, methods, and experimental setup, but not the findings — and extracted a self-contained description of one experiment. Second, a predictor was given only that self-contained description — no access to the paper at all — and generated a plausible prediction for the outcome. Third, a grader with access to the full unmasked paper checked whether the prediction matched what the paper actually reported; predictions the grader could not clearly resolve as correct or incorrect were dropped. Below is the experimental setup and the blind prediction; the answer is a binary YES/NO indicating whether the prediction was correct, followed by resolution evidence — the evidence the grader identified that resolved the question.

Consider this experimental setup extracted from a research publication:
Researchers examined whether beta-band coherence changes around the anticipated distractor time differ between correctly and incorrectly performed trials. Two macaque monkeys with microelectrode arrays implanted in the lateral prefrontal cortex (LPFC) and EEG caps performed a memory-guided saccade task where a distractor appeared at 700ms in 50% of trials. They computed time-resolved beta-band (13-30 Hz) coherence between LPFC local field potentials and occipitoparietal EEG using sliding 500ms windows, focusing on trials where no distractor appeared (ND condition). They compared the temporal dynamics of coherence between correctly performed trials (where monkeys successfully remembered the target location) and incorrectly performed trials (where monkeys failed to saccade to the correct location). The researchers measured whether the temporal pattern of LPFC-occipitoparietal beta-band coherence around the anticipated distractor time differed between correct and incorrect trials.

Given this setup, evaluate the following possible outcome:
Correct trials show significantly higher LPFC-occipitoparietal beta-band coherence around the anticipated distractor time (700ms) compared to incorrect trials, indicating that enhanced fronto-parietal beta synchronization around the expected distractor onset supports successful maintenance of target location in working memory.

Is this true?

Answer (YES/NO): YES